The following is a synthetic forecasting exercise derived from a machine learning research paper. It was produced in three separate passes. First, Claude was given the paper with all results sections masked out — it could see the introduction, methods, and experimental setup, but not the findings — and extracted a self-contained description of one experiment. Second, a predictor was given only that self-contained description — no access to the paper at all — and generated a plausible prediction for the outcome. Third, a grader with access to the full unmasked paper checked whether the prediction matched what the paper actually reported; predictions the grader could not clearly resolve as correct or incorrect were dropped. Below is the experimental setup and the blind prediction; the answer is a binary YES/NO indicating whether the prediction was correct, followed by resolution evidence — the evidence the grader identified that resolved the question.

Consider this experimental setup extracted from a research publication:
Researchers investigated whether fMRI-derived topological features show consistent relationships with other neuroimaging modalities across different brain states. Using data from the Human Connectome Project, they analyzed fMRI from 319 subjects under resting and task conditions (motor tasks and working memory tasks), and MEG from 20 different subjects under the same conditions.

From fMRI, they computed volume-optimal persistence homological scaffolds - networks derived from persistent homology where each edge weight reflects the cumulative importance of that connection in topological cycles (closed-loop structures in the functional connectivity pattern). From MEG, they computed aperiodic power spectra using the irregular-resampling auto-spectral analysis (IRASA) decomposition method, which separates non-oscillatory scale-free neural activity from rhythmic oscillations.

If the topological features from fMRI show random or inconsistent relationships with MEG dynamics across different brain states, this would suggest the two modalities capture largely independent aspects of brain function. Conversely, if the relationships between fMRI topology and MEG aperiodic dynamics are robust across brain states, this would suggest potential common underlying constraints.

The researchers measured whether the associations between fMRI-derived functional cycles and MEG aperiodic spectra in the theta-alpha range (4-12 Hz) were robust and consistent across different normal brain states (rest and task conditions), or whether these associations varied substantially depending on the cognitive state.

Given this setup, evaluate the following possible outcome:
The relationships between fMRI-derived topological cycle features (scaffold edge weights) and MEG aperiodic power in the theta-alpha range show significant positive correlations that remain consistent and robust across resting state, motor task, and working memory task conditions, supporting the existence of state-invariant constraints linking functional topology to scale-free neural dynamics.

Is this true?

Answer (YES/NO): YES